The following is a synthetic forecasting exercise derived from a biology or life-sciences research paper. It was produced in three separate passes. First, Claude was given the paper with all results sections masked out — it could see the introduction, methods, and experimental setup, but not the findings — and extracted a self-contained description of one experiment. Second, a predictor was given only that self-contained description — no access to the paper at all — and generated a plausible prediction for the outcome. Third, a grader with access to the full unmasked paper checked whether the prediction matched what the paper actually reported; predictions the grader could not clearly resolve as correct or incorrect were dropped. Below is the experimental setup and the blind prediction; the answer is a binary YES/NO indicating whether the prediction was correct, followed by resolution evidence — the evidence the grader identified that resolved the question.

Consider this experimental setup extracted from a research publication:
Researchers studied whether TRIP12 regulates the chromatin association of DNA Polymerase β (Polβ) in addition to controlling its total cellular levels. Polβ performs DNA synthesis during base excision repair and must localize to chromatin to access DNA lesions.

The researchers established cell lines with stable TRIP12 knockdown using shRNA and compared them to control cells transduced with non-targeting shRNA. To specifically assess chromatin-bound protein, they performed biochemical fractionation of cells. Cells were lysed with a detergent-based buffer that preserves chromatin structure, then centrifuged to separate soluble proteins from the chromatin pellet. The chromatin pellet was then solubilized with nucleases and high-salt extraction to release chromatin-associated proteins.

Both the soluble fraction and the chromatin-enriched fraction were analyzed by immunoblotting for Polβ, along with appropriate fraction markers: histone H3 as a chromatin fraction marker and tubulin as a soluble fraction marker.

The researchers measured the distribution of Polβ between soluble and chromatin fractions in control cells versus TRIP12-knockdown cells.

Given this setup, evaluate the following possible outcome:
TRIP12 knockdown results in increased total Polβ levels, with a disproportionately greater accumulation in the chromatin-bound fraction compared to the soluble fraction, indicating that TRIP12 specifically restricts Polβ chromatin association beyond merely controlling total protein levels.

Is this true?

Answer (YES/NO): NO